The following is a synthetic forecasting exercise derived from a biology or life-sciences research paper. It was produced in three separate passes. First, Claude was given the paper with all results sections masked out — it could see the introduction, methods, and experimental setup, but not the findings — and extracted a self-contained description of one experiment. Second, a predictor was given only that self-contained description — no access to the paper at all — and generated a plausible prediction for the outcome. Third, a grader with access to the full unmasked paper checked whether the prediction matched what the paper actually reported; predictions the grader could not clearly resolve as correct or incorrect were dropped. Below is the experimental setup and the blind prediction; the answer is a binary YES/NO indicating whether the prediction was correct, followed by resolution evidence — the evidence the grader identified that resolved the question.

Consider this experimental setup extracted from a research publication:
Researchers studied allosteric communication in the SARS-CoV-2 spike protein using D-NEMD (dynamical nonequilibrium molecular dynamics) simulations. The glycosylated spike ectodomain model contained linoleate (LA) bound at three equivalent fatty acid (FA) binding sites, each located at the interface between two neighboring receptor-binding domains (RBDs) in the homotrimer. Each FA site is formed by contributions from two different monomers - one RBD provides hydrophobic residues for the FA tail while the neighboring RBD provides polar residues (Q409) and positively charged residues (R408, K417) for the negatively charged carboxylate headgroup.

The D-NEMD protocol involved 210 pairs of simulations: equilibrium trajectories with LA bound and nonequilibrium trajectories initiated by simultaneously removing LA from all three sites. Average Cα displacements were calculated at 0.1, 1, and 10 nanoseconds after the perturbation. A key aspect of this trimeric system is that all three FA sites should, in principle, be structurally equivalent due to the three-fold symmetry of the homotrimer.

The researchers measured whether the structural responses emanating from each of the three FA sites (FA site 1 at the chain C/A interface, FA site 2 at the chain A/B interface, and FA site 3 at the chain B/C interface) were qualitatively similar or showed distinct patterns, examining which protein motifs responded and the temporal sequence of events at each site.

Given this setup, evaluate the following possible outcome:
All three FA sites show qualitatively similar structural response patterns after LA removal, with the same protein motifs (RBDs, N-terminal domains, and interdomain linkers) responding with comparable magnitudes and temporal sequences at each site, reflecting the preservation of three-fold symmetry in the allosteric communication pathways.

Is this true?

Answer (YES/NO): NO